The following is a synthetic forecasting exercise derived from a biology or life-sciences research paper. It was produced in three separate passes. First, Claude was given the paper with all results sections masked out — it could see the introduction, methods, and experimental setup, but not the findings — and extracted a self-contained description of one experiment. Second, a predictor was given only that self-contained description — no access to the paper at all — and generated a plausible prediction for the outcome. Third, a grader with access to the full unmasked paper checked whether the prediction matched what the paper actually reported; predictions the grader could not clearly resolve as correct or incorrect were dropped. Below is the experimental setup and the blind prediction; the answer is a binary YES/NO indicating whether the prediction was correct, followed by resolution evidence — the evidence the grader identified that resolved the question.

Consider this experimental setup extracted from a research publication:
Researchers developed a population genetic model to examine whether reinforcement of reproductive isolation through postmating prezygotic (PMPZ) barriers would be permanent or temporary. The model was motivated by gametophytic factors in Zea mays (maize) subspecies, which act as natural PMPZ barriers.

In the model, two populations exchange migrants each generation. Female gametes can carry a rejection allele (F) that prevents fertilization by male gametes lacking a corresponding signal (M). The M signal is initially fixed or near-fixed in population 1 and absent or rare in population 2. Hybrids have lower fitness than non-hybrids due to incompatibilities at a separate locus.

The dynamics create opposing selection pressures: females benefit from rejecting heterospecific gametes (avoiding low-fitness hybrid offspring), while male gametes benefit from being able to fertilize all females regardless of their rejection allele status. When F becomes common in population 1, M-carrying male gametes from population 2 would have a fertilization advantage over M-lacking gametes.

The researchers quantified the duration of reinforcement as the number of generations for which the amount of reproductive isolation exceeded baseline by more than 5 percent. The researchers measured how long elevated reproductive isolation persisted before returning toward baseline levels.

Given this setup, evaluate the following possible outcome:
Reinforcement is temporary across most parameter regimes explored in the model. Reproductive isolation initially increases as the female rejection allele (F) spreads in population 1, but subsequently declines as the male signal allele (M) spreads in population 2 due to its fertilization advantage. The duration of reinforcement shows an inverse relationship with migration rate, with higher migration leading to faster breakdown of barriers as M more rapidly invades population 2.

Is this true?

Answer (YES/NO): YES